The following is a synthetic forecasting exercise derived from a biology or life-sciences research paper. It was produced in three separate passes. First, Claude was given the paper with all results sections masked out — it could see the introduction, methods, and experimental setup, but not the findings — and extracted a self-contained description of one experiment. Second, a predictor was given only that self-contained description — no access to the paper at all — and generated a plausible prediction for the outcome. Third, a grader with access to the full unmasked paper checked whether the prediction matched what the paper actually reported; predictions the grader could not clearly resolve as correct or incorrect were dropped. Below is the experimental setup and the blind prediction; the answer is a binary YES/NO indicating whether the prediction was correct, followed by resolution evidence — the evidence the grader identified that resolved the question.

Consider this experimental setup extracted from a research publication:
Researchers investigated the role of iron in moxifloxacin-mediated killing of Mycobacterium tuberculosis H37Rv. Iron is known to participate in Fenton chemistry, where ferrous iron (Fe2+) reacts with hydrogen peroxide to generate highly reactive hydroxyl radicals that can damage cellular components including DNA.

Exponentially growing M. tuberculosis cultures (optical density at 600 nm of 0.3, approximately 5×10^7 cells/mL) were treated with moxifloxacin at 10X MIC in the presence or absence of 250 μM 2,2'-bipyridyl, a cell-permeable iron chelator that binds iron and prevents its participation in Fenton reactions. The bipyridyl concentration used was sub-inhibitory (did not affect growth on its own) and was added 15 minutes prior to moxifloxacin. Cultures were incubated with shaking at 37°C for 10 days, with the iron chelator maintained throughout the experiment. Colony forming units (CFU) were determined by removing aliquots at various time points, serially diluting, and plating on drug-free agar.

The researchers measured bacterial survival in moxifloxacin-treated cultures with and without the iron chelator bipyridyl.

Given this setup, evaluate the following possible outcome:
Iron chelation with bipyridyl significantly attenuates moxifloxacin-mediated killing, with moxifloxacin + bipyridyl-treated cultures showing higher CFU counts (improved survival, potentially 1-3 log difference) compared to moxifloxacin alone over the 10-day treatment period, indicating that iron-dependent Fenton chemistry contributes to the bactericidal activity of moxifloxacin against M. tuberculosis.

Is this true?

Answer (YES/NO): YES